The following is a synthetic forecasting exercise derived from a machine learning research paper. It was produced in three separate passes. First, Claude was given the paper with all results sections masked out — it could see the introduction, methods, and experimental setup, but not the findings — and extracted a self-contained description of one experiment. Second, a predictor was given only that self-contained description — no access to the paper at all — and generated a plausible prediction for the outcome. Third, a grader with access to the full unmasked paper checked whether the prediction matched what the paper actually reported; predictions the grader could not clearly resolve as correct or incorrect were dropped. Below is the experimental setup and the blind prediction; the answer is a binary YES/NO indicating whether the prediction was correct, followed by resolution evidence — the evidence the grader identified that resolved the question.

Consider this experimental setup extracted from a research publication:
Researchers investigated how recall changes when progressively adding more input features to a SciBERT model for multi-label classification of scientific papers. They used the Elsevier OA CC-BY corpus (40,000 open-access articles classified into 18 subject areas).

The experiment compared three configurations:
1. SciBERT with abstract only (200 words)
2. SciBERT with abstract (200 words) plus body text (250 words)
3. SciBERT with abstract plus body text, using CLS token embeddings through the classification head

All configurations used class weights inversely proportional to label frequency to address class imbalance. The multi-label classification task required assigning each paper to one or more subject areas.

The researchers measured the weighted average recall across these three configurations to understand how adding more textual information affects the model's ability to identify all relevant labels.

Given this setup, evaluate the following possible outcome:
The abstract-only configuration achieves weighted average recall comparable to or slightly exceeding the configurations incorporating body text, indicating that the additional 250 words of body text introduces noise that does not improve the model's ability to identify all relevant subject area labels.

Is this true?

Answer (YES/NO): NO